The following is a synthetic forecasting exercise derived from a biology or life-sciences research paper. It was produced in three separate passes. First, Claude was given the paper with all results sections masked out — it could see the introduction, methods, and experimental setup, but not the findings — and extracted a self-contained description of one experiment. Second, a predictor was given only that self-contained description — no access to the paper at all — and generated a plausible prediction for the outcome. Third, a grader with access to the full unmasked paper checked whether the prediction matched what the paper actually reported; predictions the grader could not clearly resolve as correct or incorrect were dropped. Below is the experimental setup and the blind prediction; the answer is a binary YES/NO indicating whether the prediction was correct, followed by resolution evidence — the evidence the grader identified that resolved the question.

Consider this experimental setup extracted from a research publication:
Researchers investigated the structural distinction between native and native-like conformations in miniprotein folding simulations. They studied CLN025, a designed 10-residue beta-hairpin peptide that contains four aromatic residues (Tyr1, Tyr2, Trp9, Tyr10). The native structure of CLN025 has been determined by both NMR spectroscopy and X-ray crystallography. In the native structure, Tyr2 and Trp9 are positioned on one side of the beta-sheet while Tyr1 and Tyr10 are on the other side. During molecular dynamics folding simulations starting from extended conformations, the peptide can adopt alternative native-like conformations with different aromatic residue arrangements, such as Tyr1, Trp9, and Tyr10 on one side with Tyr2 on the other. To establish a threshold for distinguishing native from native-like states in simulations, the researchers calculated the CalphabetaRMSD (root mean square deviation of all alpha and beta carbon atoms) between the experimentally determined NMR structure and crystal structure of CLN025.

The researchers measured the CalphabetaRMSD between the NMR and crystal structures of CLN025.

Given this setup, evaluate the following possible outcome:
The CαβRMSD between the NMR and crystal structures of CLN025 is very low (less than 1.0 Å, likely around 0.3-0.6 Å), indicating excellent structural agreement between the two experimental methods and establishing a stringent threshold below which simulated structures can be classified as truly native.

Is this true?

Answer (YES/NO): NO